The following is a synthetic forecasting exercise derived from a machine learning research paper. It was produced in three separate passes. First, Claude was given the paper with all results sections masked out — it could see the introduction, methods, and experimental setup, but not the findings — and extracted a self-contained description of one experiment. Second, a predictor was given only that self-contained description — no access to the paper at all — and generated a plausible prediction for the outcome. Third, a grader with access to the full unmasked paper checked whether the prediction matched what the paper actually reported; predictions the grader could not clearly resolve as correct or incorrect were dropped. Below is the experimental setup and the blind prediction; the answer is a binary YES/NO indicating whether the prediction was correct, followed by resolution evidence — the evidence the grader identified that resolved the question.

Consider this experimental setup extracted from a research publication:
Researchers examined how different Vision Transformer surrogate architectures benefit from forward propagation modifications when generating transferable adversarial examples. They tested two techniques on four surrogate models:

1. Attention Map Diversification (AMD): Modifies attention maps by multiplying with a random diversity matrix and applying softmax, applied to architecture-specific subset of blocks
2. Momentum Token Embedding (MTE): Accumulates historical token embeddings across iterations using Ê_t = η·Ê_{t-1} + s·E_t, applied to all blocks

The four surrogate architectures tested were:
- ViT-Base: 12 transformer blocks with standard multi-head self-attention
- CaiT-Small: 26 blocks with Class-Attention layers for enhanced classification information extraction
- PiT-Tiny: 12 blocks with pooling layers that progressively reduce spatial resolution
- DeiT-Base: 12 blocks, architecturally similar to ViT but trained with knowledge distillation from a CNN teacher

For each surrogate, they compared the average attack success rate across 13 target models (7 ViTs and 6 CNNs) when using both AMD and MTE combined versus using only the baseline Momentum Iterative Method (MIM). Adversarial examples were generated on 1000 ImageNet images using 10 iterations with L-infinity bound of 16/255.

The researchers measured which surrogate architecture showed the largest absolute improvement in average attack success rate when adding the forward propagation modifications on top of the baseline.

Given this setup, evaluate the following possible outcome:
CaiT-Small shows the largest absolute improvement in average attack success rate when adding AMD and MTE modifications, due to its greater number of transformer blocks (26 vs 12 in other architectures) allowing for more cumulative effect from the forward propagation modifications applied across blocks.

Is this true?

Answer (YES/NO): NO